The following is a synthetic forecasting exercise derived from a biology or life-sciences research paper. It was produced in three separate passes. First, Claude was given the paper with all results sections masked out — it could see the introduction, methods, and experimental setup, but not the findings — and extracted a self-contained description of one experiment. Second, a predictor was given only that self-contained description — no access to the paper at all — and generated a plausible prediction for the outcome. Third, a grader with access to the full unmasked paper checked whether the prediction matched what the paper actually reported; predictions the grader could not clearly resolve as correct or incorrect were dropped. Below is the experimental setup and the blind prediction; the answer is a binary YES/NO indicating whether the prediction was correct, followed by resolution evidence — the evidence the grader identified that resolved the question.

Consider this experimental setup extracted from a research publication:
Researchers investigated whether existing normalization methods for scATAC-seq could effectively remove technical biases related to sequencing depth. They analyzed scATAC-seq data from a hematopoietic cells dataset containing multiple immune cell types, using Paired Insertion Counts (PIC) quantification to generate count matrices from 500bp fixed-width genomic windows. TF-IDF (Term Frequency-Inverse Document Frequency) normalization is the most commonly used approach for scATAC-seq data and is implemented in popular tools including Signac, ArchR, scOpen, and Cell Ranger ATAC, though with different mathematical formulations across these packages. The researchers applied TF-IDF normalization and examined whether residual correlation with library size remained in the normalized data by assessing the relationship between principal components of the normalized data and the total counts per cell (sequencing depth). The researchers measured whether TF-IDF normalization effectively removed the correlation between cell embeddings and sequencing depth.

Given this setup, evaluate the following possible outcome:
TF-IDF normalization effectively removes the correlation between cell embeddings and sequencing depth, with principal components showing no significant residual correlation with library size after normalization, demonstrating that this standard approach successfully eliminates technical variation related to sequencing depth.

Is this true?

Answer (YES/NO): NO